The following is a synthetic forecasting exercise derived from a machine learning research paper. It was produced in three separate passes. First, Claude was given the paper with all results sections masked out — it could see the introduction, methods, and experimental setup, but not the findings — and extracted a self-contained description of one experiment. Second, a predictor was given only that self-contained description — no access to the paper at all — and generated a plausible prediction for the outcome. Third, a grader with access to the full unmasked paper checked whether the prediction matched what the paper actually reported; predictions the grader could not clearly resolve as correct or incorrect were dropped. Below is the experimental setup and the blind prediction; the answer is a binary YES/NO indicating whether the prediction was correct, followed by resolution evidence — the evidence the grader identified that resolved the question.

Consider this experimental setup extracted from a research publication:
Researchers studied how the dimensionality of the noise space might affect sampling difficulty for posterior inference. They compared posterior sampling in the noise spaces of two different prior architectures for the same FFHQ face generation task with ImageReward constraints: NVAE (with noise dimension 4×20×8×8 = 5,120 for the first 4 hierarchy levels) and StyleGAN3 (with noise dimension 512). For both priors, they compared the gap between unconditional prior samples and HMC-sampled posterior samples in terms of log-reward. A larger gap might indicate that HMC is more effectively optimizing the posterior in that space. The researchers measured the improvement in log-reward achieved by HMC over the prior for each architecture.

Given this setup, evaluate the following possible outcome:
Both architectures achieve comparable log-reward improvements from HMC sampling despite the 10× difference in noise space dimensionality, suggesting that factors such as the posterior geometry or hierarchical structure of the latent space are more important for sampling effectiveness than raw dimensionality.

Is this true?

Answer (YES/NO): NO